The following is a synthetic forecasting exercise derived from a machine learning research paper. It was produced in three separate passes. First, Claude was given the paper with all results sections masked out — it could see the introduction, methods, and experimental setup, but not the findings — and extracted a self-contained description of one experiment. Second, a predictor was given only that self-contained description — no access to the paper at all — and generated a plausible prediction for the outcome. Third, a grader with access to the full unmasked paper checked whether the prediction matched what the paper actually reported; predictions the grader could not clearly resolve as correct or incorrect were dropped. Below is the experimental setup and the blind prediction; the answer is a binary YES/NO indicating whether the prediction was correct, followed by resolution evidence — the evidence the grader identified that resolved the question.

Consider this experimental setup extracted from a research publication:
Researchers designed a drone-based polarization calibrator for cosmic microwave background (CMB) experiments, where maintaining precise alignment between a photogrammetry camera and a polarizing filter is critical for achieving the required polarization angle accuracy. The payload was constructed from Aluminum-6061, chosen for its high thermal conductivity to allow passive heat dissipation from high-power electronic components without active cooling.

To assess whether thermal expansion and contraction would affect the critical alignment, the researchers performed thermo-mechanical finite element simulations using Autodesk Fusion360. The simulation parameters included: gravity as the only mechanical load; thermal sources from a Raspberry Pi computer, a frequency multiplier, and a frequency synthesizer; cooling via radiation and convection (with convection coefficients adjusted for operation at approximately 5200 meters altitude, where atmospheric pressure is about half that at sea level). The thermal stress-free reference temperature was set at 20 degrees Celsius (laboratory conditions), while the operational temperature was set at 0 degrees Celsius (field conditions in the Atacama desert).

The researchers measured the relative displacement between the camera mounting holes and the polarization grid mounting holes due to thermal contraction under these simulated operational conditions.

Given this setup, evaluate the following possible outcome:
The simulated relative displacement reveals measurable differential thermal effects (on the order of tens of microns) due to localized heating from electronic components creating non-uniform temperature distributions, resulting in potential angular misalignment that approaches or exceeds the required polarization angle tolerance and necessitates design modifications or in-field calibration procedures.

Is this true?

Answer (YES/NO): NO